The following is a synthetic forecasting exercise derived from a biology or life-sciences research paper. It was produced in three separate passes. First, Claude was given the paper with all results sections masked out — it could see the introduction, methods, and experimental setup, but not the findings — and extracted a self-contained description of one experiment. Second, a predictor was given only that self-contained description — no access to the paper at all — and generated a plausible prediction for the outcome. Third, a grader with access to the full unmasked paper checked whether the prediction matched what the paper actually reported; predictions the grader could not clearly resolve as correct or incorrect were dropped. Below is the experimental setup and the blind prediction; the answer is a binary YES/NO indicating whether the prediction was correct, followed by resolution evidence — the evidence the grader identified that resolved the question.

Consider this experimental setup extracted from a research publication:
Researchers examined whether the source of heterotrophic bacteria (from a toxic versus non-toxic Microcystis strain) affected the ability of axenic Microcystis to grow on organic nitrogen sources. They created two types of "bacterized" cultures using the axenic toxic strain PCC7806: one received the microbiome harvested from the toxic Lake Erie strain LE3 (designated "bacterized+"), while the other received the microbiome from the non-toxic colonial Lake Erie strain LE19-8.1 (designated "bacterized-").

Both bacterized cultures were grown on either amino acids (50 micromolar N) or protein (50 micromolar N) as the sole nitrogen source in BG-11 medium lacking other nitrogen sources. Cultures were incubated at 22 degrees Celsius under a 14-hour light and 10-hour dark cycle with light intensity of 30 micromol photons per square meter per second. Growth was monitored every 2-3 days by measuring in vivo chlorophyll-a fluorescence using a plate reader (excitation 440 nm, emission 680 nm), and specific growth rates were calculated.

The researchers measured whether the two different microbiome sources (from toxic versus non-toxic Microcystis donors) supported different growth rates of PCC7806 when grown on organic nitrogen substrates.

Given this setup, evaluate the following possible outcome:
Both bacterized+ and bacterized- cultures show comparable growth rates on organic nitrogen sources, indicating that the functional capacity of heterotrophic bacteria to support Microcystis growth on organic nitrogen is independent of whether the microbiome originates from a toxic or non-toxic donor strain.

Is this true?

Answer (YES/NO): NO